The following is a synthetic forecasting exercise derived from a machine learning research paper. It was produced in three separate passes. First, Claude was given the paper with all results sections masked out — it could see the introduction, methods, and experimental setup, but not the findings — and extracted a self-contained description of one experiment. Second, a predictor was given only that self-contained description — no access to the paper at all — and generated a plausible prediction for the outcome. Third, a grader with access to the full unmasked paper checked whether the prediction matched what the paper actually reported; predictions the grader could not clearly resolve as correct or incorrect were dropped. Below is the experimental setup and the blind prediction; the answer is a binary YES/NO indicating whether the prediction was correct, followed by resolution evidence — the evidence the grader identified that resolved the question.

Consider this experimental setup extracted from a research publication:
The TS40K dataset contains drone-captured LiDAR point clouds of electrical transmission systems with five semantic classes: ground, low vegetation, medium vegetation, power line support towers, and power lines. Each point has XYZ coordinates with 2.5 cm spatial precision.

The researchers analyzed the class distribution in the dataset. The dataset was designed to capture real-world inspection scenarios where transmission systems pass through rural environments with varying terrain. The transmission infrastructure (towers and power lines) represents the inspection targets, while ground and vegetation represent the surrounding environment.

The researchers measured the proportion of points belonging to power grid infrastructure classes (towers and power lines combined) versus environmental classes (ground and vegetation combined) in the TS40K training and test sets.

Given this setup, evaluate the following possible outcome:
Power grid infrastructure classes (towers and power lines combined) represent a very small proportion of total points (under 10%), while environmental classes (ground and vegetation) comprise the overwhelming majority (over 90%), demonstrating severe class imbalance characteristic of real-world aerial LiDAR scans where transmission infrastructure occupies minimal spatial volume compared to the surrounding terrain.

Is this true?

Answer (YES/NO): YES